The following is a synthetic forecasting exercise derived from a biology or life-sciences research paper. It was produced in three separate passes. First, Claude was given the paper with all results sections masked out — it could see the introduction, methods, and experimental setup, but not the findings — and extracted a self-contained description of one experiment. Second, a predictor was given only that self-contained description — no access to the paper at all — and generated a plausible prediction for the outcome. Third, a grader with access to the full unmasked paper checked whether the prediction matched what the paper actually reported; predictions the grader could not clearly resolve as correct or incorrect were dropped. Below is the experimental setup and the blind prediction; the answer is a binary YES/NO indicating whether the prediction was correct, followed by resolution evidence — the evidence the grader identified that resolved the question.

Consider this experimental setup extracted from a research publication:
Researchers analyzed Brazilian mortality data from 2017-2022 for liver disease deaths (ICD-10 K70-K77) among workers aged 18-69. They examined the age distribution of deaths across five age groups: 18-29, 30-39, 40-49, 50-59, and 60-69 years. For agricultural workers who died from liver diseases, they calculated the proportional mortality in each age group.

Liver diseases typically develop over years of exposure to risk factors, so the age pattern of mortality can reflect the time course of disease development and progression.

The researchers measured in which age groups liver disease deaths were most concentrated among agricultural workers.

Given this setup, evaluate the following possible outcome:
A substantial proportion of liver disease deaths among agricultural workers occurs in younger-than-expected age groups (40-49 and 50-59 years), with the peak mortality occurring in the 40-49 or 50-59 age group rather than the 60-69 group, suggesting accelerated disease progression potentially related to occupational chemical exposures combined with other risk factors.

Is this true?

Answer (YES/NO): YES